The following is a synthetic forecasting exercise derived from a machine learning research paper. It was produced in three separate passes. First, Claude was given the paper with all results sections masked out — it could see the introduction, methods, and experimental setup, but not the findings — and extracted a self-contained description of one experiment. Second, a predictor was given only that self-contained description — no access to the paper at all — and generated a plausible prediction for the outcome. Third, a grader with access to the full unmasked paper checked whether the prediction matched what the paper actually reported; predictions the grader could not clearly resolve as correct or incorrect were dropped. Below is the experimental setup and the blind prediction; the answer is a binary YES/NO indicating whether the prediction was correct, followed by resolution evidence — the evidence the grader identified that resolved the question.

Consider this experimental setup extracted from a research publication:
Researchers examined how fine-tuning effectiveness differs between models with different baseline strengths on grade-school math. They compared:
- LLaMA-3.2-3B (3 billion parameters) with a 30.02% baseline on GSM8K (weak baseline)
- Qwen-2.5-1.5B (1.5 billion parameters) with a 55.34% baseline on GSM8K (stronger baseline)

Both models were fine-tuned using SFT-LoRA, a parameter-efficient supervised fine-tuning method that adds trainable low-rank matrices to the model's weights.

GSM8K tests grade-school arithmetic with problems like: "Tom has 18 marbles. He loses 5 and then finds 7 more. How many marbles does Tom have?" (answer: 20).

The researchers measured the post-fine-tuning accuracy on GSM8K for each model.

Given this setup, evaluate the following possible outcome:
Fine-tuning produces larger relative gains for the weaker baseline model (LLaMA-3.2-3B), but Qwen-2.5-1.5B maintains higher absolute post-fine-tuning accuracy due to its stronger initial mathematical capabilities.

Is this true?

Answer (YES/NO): NO